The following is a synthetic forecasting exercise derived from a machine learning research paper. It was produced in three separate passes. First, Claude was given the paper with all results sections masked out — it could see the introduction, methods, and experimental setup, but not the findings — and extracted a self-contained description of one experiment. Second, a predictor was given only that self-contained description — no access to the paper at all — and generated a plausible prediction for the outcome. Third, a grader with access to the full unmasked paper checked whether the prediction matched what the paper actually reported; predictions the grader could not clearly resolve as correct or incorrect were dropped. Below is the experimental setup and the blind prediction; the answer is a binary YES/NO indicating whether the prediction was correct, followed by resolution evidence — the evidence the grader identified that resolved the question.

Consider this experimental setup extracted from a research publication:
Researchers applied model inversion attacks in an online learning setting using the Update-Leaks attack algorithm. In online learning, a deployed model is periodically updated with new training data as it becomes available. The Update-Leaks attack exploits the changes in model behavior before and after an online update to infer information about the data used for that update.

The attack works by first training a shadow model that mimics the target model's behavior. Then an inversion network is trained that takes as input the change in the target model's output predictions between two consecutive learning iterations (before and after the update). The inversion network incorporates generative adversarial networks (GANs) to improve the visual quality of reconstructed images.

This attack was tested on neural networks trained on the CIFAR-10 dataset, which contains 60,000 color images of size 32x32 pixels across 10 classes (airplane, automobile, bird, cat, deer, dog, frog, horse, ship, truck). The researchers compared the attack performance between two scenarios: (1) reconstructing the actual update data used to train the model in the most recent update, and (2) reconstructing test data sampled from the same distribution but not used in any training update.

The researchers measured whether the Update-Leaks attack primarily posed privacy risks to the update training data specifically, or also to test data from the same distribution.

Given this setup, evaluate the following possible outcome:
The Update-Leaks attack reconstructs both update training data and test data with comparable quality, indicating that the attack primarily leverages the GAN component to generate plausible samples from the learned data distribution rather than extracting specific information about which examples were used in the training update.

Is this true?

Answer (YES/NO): NO